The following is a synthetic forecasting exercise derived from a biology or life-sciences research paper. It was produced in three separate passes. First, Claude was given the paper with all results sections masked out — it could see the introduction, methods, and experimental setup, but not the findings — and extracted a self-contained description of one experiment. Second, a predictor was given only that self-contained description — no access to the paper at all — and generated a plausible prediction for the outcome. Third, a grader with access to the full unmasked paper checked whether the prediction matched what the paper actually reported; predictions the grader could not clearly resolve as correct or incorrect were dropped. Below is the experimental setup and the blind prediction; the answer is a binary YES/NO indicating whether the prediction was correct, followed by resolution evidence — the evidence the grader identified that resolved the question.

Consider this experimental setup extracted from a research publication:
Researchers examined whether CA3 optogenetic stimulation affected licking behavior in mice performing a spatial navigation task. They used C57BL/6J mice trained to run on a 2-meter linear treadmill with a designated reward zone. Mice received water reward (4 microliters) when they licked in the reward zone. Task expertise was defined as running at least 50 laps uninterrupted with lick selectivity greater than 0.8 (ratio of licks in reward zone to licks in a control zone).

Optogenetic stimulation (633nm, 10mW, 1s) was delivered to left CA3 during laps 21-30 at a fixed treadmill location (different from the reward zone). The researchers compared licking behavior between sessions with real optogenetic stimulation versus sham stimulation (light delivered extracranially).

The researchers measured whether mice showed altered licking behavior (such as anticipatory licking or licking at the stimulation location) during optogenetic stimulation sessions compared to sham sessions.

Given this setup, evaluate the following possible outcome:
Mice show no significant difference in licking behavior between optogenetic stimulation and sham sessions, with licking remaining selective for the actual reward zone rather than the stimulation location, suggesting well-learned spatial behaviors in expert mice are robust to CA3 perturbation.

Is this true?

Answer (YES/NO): YES